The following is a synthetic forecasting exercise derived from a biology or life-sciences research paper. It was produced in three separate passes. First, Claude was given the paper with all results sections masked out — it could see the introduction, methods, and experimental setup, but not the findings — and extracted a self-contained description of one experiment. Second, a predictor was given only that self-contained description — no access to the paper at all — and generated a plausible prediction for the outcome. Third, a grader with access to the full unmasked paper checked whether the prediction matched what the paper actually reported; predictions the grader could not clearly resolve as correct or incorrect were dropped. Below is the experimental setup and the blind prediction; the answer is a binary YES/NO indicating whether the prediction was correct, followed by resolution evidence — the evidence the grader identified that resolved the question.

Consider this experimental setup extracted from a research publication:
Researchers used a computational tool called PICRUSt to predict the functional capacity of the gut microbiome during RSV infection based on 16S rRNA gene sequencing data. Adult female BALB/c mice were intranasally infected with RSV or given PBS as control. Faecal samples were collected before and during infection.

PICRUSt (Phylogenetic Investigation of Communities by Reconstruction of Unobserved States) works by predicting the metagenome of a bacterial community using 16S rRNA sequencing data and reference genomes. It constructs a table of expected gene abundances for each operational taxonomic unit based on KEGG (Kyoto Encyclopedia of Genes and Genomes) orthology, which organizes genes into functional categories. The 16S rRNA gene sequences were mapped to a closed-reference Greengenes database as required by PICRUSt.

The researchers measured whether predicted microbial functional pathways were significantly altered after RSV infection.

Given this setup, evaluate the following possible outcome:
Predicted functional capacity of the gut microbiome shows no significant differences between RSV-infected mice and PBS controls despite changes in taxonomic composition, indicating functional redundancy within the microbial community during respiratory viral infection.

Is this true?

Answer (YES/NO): NO